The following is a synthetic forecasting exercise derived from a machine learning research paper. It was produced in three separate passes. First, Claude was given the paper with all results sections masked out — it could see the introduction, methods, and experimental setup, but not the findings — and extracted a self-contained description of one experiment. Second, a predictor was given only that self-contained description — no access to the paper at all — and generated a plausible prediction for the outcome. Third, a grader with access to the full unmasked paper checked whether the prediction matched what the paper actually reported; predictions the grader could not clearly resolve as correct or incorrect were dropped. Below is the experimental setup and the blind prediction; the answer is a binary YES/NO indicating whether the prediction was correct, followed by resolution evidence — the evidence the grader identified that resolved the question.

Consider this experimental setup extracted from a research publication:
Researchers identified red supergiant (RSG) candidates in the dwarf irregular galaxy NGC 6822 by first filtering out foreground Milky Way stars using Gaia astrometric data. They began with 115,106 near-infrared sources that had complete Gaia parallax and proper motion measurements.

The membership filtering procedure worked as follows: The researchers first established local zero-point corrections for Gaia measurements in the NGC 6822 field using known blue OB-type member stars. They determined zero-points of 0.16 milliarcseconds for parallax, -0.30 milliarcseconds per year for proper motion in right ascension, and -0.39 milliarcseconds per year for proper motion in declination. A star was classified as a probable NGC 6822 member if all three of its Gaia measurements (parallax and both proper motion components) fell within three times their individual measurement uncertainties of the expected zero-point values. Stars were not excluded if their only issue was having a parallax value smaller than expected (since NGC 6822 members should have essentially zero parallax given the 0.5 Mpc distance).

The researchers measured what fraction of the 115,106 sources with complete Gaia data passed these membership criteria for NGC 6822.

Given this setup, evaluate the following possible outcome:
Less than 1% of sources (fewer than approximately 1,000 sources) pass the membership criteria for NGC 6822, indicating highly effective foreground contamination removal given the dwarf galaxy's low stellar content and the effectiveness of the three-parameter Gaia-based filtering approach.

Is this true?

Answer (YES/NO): NO